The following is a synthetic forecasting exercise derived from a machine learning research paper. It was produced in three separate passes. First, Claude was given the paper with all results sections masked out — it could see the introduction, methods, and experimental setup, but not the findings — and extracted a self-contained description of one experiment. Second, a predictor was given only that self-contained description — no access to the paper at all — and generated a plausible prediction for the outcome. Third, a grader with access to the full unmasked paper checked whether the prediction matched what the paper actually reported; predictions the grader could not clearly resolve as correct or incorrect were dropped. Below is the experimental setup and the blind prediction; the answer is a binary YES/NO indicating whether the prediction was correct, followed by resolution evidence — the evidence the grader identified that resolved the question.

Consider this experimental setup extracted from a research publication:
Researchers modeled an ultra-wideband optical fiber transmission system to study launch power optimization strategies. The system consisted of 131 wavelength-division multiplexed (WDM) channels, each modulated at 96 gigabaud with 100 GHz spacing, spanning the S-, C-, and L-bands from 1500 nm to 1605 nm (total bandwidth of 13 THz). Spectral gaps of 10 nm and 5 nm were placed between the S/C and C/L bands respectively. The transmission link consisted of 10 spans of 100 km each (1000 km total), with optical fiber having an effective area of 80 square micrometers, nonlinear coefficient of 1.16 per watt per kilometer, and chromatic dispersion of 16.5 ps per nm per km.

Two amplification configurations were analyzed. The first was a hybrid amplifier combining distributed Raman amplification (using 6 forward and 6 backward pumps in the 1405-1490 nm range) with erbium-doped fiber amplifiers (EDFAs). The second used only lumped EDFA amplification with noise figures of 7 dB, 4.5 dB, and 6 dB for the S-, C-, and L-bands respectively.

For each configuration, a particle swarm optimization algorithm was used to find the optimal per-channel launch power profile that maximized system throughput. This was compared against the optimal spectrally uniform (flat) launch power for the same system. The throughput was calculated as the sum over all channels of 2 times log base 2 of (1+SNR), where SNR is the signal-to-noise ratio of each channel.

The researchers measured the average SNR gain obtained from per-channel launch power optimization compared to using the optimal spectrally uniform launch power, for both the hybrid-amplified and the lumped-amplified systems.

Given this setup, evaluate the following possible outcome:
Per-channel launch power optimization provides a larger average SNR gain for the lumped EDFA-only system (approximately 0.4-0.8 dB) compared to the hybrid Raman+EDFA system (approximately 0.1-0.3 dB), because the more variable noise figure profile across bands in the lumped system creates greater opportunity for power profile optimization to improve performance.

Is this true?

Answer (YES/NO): YES